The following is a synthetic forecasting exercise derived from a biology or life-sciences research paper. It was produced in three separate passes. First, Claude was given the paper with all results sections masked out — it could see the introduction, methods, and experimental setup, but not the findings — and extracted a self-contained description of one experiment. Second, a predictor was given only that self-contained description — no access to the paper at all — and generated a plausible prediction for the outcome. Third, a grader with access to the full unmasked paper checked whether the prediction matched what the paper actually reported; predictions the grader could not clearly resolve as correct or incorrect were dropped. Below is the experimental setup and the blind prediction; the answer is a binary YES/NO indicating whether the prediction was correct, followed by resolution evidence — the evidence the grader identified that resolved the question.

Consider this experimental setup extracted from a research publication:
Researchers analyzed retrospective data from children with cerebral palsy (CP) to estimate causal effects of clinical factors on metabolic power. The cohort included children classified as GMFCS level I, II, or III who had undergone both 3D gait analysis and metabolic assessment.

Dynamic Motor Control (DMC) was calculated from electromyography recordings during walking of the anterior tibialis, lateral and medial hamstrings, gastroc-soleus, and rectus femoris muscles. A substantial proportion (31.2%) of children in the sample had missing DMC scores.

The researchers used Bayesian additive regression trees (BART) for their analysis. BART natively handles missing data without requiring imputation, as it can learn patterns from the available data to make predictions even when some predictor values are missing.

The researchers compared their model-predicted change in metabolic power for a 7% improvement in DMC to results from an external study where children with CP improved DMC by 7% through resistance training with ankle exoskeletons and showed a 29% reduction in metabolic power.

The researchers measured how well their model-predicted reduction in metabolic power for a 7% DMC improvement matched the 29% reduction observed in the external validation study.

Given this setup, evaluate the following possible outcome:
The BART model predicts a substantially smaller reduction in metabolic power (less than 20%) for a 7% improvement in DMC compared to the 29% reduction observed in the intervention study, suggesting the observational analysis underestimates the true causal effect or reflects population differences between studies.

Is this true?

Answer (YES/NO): YES